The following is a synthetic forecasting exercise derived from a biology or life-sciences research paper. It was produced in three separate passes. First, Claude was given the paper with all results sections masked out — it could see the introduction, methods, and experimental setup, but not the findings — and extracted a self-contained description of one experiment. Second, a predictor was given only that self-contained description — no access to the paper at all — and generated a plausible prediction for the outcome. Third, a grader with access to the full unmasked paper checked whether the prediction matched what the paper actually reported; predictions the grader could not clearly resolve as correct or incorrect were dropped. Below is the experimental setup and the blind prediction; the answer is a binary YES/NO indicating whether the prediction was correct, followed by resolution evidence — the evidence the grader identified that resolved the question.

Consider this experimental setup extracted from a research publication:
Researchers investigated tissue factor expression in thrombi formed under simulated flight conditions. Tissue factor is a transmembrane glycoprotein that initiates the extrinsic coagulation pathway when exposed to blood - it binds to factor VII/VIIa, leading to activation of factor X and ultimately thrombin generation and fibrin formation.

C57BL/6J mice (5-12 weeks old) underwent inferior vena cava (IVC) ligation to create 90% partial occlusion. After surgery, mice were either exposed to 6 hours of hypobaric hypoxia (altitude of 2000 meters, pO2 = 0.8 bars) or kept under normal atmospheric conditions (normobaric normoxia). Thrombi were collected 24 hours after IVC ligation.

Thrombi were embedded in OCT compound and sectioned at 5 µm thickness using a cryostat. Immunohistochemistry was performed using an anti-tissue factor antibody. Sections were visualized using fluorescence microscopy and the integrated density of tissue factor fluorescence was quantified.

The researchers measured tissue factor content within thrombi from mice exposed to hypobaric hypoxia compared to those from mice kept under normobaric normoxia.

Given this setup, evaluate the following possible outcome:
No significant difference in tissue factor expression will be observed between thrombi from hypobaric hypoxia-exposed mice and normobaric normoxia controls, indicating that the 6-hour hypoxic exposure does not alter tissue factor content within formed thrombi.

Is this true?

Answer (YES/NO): YES